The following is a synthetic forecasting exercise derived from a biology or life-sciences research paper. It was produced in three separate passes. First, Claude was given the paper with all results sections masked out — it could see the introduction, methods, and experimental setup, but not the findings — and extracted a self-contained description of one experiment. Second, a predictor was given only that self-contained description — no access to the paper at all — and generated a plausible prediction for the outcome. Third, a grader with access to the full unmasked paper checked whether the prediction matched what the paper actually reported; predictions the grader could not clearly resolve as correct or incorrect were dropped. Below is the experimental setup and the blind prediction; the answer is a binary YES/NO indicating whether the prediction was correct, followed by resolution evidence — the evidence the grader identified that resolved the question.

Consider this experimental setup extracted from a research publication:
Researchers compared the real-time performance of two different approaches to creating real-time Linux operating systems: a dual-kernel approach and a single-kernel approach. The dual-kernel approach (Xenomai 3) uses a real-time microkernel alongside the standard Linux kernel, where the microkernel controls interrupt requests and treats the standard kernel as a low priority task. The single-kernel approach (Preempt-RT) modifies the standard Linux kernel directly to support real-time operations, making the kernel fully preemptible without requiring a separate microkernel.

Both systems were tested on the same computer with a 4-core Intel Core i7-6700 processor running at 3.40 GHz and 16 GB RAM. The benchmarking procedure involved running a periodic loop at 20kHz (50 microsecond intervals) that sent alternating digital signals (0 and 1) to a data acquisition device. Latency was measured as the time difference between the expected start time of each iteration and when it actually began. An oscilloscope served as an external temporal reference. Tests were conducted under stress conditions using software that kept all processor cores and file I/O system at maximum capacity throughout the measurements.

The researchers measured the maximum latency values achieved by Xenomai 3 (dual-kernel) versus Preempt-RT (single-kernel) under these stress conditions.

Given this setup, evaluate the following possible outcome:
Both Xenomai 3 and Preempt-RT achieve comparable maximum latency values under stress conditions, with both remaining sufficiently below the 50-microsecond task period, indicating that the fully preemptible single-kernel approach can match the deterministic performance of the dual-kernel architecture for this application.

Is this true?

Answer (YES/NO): NO